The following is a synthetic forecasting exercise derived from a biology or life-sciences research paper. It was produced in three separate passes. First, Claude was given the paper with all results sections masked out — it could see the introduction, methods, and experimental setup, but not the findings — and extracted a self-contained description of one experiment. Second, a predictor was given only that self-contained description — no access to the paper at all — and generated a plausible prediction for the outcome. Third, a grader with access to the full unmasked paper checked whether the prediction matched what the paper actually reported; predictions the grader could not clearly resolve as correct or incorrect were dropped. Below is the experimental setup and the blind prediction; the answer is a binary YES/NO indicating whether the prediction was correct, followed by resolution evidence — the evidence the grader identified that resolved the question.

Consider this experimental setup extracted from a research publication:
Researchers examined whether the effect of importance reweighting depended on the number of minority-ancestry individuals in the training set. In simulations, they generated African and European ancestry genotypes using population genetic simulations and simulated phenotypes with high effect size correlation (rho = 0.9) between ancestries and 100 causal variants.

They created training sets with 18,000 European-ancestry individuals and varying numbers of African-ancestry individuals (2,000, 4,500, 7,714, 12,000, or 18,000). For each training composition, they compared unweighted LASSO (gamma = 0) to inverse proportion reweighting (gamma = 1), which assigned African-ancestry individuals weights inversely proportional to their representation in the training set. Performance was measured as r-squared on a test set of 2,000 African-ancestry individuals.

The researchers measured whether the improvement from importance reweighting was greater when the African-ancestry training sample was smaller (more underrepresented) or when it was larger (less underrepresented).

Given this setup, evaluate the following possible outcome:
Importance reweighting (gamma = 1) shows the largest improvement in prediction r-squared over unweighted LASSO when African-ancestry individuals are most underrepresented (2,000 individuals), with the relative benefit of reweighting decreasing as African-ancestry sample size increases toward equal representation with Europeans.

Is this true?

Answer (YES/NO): NO